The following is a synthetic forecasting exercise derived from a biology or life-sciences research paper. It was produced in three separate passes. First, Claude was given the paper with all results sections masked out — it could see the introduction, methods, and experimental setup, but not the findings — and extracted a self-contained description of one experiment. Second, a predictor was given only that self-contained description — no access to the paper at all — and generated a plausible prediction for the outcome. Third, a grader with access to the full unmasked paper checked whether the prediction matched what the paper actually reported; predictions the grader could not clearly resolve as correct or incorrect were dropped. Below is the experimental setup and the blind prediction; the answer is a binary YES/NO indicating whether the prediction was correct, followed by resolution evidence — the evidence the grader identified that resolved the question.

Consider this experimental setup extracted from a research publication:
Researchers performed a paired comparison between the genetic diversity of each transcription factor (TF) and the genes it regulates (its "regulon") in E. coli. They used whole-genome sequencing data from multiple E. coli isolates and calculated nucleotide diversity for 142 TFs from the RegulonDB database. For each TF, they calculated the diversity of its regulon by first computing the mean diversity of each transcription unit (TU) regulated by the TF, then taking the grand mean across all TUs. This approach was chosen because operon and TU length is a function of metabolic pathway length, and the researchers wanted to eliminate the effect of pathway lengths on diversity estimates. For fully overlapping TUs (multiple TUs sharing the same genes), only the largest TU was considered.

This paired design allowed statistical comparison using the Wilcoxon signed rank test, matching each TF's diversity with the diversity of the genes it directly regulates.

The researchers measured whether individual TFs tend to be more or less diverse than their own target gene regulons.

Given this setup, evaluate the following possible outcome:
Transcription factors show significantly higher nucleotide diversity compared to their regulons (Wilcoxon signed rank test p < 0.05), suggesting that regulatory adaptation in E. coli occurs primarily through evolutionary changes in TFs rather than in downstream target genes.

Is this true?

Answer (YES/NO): NO